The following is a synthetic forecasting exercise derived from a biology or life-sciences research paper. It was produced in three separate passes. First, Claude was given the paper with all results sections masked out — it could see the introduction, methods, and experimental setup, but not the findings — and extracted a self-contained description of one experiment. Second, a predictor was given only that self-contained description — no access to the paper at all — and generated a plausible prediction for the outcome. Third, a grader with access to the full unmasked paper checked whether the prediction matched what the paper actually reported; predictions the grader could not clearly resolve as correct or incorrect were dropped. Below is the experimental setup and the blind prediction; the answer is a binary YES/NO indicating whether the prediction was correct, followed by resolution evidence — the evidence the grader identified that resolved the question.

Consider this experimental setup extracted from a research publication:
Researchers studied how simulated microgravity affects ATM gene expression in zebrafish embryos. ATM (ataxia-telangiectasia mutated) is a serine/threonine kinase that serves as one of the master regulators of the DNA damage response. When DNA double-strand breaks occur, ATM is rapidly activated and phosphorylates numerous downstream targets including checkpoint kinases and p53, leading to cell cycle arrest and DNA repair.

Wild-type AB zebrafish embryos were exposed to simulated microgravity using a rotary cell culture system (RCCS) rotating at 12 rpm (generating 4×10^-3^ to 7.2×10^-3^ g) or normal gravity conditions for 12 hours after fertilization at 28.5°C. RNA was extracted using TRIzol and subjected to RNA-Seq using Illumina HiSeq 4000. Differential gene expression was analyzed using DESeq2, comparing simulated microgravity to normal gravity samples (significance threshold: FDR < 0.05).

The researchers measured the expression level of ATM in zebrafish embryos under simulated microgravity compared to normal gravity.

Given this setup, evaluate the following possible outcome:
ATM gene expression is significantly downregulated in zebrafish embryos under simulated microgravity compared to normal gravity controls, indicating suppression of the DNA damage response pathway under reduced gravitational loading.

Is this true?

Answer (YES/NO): NO